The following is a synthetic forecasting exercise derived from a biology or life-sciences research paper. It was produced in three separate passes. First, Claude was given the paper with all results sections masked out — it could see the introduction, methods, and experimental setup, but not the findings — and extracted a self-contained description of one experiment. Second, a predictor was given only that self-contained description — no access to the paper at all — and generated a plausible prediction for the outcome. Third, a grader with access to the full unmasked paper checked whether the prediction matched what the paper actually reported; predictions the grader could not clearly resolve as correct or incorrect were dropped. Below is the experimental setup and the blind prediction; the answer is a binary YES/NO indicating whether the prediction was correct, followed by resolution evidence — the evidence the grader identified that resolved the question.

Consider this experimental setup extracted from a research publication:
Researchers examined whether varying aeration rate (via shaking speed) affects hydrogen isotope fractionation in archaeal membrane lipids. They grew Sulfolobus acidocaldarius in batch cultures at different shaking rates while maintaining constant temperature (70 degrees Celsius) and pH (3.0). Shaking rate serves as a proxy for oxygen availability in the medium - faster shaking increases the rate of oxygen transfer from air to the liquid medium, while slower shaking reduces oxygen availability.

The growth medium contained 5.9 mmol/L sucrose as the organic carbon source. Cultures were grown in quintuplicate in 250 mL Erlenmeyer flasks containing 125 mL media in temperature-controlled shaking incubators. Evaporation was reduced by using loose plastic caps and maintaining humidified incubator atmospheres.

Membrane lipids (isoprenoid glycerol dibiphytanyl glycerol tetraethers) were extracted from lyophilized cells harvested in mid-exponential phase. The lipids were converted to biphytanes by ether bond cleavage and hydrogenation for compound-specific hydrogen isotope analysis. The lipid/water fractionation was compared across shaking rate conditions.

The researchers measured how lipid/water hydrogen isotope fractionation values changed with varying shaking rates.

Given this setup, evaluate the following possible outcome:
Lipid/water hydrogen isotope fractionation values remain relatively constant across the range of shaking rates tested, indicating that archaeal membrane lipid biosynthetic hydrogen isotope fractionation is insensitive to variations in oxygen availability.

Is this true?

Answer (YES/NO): YES